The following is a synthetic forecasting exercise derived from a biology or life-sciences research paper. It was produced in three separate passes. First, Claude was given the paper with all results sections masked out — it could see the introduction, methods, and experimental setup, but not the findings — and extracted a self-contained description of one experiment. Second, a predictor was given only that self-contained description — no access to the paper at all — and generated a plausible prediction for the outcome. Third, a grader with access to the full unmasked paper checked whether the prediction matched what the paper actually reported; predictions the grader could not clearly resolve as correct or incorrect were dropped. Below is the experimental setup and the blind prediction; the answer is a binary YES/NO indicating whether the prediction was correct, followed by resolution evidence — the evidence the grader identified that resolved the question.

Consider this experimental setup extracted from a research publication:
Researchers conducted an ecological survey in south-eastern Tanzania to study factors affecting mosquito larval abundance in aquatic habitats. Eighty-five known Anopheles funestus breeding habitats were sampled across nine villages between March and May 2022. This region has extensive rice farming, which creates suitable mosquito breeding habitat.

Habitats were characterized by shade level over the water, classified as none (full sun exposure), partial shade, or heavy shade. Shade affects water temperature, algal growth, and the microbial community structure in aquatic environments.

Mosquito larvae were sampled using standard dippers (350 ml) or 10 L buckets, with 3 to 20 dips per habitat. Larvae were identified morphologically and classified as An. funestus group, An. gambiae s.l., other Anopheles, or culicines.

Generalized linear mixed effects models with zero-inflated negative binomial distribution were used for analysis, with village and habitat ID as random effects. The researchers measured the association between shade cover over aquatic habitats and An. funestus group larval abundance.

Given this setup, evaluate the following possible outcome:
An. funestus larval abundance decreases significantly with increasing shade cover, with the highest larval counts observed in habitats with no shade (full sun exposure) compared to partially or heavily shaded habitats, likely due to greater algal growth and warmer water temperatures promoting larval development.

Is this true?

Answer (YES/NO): NO